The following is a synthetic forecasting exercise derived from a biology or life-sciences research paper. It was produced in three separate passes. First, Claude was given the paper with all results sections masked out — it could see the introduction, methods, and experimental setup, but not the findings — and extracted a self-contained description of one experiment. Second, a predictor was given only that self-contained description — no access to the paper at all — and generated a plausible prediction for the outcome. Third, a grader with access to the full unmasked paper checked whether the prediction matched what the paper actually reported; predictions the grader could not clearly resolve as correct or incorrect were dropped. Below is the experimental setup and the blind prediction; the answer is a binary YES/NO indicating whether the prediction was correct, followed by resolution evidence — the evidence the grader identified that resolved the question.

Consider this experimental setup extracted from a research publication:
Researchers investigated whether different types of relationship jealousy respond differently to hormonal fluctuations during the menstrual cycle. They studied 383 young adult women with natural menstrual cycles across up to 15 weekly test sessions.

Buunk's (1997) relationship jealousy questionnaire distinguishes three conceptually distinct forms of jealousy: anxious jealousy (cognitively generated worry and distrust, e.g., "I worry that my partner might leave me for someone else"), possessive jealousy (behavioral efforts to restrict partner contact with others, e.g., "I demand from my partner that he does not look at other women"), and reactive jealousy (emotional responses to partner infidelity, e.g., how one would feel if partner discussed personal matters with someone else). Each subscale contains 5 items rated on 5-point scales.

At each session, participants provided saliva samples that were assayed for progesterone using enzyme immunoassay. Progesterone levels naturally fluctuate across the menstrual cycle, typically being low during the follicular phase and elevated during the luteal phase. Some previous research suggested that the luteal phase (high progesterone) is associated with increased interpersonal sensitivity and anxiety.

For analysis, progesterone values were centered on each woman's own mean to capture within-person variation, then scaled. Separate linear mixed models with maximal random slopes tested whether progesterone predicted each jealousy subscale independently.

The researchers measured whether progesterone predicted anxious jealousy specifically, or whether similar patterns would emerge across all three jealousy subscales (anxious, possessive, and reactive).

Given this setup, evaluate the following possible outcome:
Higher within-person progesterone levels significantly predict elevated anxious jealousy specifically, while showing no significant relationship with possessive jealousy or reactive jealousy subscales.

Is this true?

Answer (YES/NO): NO